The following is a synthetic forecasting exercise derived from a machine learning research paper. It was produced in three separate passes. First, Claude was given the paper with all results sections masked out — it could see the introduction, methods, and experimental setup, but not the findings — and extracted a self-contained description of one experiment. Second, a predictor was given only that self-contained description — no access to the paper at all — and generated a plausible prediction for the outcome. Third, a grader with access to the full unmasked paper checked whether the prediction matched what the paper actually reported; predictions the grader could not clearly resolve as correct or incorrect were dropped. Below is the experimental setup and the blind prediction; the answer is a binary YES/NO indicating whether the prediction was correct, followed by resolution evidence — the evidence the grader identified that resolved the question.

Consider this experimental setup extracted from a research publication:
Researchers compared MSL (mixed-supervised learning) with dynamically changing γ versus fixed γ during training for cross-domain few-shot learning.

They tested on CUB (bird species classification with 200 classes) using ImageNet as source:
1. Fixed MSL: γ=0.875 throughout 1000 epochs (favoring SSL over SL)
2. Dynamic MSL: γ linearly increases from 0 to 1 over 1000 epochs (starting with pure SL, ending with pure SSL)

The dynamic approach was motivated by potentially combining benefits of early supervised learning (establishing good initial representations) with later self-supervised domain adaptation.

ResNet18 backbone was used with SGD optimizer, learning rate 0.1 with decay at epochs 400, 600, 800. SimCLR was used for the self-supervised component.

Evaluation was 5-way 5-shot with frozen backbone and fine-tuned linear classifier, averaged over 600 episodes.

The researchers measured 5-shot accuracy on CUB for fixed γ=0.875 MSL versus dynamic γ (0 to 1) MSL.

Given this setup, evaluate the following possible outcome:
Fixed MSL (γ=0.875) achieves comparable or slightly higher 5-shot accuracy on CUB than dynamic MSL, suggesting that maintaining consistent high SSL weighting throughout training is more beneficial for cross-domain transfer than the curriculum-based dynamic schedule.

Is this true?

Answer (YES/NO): NO